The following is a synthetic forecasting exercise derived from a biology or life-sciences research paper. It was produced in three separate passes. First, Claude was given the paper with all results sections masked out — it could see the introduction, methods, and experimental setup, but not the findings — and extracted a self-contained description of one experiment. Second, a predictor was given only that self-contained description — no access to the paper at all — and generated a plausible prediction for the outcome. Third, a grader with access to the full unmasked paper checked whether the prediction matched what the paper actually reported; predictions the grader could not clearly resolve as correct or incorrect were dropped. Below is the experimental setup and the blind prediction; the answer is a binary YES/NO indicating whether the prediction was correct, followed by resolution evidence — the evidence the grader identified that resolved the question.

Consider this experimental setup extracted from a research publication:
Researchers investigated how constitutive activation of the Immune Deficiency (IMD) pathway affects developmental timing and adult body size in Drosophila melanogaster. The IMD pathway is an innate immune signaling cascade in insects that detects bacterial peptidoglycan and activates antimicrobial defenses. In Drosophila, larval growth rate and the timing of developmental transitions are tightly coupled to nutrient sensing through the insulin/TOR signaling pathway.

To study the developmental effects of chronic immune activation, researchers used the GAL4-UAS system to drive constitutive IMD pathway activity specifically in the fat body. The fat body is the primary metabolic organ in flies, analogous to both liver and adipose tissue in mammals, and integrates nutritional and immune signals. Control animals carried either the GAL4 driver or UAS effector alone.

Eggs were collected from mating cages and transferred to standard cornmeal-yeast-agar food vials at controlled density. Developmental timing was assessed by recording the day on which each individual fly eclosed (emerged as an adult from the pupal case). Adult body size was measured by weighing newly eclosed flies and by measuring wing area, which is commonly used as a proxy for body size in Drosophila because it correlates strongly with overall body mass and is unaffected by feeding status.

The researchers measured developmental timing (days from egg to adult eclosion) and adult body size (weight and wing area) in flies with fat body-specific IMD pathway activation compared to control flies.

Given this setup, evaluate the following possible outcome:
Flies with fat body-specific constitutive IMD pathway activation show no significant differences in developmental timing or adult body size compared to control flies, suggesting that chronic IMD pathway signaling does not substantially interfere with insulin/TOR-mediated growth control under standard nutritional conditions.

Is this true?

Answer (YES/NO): NO